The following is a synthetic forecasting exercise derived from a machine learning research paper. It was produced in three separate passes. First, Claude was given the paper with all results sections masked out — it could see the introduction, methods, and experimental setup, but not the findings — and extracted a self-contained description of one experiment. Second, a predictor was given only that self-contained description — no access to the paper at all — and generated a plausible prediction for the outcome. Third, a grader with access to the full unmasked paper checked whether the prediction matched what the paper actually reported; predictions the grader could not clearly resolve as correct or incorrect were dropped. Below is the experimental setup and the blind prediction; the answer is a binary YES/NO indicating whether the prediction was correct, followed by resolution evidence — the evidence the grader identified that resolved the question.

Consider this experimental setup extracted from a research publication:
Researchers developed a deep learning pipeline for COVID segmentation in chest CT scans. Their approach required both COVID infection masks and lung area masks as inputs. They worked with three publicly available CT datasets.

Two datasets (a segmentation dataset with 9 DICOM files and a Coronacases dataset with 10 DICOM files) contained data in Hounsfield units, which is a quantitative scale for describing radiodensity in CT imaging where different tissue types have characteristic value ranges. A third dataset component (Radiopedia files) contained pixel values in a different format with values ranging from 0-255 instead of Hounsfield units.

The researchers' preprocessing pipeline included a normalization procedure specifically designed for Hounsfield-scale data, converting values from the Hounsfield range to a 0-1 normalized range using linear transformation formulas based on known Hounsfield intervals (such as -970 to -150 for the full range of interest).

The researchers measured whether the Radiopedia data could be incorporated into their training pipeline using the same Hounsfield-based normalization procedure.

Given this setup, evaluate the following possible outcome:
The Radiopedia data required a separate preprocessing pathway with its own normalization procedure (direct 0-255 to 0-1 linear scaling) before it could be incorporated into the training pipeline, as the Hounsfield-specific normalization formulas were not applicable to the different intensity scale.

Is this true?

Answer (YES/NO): NO